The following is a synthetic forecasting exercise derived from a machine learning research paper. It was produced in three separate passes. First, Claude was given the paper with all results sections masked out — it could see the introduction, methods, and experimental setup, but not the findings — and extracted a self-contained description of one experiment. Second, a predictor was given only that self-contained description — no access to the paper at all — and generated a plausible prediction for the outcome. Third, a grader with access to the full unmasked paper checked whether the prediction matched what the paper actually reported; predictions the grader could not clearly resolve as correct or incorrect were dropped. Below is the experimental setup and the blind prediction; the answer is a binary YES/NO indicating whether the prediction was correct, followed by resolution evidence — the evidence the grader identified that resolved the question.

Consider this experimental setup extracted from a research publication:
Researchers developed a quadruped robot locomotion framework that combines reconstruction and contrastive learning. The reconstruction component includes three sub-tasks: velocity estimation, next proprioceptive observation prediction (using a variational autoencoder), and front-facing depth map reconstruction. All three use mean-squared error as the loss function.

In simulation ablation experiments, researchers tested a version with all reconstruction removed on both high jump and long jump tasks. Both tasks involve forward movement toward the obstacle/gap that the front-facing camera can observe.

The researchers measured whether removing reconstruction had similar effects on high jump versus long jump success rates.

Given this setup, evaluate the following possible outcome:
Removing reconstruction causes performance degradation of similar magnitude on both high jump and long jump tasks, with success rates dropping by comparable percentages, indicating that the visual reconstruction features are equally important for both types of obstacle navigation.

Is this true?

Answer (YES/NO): YES